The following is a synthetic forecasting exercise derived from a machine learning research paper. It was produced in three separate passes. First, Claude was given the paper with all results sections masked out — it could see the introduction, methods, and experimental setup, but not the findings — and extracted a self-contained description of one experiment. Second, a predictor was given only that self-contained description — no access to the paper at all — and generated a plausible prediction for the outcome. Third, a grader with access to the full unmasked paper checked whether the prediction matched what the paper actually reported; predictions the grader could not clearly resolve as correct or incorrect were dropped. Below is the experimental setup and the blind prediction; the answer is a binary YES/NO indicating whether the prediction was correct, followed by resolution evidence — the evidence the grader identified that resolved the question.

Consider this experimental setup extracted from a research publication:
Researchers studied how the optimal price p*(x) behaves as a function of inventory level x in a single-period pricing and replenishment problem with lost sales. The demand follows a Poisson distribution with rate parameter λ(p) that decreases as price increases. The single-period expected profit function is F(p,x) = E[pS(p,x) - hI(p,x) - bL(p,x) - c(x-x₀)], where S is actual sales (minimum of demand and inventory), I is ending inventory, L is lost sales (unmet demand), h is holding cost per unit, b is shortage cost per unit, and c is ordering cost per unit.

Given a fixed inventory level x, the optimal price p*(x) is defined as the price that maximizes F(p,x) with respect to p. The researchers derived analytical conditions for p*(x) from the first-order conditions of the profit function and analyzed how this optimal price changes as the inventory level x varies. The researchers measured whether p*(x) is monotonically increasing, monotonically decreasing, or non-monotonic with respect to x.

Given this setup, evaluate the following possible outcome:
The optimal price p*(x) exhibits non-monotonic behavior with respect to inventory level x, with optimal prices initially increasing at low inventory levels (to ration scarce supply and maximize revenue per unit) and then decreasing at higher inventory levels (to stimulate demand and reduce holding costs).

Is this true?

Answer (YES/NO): NO